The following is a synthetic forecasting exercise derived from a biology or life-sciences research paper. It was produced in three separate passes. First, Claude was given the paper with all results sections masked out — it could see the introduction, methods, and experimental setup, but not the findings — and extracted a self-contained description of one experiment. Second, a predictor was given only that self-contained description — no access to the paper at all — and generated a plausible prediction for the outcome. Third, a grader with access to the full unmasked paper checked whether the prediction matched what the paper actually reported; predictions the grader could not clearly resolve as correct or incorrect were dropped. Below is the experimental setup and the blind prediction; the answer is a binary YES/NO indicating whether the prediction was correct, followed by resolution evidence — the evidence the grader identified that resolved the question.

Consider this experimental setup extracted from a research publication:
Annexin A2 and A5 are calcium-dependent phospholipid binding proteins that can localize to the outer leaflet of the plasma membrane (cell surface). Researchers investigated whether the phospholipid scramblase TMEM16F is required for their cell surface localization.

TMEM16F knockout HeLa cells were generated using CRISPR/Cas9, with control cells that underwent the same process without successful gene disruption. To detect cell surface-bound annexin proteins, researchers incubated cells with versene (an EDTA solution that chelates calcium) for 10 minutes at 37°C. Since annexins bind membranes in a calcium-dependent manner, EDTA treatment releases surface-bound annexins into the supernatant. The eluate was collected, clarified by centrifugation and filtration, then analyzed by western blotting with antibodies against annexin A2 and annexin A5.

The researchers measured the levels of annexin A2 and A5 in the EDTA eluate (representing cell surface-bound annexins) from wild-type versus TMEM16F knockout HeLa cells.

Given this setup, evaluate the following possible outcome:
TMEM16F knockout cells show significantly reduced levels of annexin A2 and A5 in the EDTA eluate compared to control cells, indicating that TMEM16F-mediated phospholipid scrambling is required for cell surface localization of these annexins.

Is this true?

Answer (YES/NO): YES